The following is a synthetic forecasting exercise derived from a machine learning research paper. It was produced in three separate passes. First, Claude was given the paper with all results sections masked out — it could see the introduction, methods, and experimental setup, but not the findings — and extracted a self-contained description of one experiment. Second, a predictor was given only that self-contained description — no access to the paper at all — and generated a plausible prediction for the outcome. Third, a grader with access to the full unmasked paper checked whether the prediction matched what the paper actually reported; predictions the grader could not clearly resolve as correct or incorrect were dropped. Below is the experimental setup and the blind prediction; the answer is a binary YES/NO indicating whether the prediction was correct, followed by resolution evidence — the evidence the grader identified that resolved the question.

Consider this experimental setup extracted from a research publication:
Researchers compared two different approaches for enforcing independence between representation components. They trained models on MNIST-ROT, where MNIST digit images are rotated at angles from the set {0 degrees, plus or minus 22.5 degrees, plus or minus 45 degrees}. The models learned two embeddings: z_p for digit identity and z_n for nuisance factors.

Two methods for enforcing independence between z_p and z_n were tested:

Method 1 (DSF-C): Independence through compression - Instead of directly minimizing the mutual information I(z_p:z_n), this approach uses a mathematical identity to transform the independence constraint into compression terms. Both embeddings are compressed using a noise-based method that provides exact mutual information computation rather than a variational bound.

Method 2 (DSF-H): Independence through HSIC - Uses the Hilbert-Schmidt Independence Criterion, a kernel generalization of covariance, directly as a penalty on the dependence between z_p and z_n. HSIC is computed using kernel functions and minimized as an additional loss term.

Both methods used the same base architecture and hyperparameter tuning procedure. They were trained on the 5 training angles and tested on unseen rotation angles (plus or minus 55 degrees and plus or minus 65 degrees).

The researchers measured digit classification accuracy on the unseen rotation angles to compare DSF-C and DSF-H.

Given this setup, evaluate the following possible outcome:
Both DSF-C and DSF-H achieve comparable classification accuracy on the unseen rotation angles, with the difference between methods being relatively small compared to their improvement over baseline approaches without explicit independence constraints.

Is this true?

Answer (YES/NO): YES